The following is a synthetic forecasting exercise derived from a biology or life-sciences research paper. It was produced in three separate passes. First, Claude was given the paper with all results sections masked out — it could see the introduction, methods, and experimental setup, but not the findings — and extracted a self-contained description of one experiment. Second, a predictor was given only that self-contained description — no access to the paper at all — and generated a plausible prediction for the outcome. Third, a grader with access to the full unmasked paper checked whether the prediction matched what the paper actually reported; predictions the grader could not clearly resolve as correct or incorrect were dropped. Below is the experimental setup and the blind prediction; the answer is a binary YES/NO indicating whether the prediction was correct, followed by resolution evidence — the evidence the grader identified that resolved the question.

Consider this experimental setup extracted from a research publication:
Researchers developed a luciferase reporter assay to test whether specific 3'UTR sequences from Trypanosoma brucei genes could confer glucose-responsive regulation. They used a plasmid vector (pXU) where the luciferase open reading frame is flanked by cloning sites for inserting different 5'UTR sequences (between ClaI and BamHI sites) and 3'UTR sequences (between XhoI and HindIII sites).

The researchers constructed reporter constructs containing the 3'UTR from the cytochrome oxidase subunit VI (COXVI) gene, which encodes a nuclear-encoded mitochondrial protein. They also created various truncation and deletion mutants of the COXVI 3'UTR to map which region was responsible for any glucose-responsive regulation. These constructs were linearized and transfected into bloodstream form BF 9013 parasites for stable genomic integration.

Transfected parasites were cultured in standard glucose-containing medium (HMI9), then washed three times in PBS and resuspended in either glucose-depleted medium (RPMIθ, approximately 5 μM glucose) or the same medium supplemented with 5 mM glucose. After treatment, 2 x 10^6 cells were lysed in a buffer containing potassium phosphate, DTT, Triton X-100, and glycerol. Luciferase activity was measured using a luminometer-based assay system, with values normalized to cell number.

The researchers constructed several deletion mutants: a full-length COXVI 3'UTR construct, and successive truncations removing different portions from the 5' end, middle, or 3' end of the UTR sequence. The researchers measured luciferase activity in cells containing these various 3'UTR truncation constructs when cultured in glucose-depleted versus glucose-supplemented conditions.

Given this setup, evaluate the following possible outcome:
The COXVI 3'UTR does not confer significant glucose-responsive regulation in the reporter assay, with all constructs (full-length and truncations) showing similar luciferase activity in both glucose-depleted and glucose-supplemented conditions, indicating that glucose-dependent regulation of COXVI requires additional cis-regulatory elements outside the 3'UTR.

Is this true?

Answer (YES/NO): NO